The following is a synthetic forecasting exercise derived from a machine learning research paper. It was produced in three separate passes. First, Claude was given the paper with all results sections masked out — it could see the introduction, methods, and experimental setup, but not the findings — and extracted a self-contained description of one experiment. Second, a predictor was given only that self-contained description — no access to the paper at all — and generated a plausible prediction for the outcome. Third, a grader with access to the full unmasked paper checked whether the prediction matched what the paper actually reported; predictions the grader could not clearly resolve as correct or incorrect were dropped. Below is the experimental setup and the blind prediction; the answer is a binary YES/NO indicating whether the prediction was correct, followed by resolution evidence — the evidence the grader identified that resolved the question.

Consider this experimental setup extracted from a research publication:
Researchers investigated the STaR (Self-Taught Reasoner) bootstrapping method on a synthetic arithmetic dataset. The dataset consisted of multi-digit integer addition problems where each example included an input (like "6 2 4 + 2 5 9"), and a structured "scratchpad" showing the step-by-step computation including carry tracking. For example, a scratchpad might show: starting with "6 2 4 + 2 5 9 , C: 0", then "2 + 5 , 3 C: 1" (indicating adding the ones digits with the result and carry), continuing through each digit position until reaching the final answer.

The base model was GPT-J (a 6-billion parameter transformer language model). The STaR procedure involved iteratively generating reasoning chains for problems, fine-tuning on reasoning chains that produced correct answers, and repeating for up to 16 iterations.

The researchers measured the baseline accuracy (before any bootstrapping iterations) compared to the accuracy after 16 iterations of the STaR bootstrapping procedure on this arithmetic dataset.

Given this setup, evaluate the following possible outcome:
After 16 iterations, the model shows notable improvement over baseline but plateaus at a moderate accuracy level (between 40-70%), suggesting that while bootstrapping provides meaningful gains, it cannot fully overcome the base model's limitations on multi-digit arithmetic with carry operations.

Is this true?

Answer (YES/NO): NO